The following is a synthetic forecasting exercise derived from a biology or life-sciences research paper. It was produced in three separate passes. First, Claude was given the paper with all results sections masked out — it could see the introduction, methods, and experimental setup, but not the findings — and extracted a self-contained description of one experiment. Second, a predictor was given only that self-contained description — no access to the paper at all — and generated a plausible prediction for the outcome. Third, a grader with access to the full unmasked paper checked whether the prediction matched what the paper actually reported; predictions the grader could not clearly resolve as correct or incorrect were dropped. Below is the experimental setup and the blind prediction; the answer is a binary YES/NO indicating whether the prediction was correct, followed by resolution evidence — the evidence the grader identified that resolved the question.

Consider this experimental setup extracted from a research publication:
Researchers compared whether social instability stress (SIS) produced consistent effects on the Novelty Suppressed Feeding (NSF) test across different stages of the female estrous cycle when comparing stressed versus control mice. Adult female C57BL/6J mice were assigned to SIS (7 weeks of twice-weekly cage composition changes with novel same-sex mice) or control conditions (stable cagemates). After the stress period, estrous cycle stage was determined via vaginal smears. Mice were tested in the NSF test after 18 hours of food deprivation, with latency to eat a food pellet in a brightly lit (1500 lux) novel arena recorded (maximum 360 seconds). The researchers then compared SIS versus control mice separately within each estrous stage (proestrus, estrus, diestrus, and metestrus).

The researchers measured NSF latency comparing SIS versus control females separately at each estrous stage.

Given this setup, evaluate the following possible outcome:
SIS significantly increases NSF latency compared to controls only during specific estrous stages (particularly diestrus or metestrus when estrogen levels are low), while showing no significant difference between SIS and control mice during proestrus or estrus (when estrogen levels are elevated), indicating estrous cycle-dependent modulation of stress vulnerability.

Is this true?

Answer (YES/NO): NO